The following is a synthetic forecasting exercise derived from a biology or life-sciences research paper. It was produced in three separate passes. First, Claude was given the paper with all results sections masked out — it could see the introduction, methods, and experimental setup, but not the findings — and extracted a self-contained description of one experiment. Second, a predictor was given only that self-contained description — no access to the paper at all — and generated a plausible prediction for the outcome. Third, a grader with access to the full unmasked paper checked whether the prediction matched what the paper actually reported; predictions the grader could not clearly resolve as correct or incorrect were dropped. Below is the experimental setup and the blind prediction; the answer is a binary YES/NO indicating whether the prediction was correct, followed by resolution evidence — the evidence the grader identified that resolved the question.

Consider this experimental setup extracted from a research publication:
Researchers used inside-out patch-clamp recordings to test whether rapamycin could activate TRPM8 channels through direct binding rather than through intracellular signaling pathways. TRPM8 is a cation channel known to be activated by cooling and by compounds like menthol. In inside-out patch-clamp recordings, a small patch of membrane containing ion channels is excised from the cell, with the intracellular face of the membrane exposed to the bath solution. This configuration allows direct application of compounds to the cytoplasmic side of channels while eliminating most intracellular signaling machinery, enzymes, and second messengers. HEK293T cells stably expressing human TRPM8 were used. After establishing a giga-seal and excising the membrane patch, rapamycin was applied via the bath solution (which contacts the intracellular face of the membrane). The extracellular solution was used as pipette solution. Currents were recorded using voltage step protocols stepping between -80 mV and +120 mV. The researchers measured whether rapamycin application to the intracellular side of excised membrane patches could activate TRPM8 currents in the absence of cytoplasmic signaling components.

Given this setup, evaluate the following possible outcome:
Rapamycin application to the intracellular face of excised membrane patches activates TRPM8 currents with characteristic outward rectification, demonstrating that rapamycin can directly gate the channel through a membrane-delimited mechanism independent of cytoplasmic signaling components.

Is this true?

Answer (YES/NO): YES